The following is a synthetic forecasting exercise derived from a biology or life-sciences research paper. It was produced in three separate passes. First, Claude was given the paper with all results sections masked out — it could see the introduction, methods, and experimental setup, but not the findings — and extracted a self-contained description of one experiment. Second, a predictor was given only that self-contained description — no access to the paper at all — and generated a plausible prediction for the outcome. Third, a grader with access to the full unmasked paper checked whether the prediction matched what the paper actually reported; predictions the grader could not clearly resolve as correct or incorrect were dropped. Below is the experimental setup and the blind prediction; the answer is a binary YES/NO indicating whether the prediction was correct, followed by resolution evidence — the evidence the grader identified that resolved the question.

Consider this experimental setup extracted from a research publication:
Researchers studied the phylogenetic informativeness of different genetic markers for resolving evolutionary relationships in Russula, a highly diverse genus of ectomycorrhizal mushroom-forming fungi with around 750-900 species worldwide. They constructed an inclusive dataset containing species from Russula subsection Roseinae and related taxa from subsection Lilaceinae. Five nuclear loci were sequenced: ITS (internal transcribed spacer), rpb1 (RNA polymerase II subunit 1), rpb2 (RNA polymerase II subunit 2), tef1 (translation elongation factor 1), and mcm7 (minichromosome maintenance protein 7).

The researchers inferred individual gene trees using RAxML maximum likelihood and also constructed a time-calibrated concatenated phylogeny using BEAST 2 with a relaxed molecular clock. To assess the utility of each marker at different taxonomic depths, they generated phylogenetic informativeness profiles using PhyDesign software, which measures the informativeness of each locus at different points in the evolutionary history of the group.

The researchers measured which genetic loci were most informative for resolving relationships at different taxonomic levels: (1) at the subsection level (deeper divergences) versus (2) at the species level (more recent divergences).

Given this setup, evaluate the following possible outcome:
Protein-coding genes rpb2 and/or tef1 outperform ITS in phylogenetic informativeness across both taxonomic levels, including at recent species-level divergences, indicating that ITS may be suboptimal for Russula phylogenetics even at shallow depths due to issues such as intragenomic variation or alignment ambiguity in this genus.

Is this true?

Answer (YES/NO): NO